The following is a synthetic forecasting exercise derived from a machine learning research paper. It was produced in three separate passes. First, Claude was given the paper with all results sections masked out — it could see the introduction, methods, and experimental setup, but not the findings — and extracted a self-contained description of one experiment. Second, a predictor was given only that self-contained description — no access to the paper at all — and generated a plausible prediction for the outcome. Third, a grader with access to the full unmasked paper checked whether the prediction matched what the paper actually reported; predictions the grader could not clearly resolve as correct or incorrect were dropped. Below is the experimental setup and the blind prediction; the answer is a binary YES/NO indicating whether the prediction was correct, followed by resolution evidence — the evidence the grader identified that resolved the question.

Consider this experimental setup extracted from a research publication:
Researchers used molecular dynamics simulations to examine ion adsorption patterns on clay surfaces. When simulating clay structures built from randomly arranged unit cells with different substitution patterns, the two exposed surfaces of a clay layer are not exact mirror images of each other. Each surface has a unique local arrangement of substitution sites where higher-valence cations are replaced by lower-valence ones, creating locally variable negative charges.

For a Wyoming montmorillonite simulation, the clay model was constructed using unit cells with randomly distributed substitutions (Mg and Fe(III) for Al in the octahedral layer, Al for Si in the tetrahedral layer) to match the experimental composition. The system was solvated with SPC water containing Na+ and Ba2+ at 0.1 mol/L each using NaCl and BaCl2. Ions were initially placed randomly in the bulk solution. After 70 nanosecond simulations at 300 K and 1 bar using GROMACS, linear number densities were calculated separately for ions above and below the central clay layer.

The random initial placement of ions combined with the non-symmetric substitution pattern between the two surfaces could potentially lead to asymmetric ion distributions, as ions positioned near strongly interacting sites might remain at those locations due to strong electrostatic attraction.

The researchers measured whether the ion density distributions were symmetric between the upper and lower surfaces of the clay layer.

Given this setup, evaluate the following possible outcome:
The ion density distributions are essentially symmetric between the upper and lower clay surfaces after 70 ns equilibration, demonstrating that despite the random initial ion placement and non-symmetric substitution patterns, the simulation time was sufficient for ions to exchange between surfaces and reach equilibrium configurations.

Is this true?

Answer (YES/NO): NO